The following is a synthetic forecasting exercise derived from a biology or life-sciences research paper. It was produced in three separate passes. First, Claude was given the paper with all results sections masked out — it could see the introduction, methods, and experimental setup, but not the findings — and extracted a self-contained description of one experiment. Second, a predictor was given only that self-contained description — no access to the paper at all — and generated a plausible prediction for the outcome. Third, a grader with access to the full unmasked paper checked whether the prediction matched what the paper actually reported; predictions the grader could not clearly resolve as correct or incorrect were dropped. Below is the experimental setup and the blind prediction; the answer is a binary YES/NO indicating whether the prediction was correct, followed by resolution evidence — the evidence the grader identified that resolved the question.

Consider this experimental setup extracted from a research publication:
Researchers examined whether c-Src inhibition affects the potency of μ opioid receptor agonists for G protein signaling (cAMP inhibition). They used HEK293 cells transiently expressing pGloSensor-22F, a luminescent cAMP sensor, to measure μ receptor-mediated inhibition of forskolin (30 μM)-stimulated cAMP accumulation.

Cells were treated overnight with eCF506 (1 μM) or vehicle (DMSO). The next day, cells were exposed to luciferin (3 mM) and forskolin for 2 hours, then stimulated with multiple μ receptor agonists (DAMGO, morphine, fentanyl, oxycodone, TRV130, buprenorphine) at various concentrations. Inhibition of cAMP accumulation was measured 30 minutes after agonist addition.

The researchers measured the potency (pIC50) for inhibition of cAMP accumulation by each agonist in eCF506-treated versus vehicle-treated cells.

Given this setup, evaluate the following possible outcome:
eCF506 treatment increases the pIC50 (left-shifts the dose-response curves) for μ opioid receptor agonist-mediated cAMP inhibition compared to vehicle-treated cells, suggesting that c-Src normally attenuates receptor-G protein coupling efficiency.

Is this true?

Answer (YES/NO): NO